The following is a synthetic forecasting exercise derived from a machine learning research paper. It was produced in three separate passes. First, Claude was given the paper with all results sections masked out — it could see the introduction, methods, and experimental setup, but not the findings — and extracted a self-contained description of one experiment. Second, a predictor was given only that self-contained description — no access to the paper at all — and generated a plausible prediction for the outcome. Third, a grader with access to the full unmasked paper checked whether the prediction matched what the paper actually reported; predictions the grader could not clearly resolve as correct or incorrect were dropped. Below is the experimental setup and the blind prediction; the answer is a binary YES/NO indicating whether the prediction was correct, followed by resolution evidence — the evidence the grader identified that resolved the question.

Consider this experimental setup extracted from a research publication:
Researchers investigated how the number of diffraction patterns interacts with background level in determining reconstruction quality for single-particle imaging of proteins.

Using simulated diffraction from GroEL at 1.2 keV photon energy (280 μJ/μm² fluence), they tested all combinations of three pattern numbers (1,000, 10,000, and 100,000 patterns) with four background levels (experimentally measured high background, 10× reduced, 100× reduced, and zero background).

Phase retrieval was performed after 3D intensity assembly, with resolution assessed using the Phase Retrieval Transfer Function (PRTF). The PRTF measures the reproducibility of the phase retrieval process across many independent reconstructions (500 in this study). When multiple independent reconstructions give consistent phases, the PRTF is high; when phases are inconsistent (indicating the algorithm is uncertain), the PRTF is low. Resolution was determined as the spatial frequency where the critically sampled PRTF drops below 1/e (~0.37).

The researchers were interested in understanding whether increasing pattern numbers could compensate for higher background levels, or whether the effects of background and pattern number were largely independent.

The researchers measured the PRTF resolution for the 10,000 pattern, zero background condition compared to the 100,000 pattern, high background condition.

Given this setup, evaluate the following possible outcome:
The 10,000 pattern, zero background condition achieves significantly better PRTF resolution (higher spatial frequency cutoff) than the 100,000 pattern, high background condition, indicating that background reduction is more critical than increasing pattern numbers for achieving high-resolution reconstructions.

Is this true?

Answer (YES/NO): YES